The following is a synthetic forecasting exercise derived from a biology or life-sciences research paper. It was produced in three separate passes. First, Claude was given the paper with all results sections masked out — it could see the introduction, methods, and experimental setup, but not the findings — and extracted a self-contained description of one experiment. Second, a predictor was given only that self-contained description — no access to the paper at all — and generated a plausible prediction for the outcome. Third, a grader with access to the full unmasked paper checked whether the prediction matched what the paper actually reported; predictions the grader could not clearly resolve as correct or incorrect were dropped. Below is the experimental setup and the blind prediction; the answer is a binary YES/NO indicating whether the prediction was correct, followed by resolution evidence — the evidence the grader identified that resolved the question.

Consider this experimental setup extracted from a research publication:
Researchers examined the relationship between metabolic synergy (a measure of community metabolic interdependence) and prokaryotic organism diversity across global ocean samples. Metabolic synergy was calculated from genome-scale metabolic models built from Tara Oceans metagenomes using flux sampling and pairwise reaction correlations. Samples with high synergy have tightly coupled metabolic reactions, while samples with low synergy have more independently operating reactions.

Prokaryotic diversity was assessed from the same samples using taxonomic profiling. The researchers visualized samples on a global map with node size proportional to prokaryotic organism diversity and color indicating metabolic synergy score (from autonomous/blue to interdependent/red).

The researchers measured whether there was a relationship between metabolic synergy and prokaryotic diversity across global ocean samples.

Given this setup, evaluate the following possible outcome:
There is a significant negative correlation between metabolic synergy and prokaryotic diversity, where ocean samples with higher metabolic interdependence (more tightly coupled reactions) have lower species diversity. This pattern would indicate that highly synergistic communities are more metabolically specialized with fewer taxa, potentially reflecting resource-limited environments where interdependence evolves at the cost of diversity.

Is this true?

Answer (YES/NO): NO